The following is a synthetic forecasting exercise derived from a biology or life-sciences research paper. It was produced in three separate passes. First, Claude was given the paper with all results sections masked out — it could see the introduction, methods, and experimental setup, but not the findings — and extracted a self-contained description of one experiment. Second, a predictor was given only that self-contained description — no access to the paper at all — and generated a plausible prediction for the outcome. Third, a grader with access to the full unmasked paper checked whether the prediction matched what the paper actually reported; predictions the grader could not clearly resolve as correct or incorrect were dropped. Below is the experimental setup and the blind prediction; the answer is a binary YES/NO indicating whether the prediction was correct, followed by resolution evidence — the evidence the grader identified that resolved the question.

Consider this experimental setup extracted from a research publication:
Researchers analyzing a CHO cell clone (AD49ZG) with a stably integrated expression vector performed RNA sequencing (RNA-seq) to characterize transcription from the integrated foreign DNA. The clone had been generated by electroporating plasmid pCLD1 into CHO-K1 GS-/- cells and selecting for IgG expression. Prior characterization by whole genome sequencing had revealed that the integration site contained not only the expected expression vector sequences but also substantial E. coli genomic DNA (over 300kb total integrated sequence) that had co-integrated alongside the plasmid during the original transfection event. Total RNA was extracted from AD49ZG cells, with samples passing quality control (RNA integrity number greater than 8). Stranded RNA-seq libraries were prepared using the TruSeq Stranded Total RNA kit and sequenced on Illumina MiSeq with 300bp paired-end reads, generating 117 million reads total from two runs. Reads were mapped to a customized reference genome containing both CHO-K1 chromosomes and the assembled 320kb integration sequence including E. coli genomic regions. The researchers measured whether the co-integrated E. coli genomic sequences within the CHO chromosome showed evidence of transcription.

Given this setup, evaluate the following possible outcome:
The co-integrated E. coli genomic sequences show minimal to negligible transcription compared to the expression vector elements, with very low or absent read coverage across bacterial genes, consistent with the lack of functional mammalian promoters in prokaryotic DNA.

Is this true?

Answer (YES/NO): NO